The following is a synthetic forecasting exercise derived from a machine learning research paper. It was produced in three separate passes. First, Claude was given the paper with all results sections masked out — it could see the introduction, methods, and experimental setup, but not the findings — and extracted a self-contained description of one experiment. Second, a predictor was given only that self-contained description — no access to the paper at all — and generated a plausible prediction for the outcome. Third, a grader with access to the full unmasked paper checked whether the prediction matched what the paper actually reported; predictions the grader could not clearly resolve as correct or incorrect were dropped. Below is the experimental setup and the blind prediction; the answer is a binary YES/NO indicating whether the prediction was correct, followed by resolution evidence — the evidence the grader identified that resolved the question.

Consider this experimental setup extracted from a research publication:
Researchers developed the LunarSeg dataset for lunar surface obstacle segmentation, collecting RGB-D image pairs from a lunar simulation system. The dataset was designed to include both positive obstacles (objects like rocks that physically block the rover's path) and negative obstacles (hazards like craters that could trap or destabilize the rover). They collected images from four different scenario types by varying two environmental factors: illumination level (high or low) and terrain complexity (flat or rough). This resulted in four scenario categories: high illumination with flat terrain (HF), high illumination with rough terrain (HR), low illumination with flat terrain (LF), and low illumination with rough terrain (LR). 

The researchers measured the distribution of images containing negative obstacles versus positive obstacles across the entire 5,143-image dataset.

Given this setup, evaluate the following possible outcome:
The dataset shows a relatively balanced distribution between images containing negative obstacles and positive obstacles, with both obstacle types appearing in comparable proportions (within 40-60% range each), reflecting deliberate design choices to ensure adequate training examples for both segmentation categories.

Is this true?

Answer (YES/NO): NO